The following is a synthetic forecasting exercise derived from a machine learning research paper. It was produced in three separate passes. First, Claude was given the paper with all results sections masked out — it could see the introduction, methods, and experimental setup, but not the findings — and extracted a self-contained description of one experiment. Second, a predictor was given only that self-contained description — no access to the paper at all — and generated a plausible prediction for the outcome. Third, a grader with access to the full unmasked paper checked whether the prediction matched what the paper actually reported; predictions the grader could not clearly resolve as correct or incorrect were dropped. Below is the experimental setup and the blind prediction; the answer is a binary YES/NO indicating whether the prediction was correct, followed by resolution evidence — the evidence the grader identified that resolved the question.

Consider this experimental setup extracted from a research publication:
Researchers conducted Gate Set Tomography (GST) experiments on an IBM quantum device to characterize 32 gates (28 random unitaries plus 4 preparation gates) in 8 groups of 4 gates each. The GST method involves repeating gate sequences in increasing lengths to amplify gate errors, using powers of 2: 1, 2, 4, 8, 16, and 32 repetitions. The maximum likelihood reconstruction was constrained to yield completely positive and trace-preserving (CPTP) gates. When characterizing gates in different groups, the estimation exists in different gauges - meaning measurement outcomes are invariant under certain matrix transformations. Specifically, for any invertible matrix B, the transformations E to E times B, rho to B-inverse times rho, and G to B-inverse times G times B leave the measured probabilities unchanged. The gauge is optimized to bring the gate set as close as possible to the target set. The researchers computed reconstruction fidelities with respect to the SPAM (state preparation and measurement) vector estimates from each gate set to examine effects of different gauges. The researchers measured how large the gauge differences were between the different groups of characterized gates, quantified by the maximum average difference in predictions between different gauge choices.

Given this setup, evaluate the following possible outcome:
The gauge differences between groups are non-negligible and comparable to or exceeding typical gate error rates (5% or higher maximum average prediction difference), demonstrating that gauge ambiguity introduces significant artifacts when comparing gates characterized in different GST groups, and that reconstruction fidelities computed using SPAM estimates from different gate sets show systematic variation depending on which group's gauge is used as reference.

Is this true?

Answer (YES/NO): NO